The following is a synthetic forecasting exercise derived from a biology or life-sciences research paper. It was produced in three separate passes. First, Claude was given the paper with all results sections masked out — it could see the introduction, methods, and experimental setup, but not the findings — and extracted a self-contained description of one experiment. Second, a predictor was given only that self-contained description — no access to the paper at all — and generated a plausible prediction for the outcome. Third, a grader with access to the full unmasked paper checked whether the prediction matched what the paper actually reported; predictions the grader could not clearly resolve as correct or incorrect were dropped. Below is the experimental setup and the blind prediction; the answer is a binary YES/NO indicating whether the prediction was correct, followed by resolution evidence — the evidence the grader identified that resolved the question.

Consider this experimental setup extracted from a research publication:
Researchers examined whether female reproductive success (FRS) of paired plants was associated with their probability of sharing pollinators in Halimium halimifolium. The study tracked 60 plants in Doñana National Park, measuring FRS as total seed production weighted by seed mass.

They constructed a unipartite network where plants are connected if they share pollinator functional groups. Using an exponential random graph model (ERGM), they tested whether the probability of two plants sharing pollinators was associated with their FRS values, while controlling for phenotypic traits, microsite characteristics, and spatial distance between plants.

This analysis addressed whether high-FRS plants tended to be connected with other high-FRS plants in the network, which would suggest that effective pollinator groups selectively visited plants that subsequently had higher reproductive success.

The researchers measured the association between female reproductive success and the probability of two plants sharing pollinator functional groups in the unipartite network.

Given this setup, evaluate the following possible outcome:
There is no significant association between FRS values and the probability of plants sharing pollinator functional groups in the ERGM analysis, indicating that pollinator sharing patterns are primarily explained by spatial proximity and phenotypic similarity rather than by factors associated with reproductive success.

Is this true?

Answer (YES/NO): NO